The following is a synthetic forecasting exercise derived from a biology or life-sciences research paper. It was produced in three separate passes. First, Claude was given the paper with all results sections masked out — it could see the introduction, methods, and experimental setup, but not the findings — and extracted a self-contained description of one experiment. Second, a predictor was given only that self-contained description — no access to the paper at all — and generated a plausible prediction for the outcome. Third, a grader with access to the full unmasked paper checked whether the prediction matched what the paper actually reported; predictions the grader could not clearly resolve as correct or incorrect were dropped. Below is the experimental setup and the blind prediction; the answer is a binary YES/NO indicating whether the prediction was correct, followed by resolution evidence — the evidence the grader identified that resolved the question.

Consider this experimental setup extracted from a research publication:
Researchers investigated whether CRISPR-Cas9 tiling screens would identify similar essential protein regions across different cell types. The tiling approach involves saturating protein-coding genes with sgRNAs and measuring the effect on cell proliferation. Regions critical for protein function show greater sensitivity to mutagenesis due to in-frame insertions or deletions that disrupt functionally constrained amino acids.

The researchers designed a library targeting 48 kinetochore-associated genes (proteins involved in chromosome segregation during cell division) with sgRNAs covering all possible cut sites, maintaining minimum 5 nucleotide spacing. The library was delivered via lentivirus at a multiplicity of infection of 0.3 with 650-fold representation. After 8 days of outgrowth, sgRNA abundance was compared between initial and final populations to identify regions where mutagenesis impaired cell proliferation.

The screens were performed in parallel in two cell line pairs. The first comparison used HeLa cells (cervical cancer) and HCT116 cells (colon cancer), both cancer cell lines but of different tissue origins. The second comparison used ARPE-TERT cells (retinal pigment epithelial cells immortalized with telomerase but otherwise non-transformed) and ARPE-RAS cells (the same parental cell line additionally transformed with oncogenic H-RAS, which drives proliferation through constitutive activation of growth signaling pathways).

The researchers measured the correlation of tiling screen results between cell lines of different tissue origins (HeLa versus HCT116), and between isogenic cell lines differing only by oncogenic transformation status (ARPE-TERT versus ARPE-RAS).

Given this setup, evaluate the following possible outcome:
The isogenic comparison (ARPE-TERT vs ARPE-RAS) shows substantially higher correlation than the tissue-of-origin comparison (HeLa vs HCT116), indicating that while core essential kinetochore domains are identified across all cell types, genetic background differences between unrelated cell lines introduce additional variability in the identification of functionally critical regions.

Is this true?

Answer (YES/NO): YES